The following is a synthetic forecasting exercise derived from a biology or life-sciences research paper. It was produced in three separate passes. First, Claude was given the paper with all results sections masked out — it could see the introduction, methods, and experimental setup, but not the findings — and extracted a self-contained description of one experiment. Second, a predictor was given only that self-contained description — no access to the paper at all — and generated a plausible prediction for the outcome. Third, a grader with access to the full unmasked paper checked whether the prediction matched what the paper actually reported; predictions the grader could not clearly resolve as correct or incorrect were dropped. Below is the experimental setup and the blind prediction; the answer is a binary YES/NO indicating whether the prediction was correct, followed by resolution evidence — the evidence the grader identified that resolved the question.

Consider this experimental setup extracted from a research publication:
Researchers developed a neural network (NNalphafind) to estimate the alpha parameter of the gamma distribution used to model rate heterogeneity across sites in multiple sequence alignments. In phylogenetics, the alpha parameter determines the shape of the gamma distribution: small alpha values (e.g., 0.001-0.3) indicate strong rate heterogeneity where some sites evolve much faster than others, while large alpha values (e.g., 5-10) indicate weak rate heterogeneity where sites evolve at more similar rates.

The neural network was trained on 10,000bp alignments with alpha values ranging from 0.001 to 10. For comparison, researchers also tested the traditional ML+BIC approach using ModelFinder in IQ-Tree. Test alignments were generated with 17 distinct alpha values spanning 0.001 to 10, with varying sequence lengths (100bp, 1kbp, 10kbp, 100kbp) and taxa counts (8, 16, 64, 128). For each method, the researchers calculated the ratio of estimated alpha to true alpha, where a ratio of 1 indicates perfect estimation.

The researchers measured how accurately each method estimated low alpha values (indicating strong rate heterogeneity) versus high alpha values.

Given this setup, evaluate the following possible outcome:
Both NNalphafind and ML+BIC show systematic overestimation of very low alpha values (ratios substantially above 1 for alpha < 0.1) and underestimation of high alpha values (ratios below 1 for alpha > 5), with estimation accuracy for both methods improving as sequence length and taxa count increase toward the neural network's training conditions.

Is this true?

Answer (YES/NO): NO